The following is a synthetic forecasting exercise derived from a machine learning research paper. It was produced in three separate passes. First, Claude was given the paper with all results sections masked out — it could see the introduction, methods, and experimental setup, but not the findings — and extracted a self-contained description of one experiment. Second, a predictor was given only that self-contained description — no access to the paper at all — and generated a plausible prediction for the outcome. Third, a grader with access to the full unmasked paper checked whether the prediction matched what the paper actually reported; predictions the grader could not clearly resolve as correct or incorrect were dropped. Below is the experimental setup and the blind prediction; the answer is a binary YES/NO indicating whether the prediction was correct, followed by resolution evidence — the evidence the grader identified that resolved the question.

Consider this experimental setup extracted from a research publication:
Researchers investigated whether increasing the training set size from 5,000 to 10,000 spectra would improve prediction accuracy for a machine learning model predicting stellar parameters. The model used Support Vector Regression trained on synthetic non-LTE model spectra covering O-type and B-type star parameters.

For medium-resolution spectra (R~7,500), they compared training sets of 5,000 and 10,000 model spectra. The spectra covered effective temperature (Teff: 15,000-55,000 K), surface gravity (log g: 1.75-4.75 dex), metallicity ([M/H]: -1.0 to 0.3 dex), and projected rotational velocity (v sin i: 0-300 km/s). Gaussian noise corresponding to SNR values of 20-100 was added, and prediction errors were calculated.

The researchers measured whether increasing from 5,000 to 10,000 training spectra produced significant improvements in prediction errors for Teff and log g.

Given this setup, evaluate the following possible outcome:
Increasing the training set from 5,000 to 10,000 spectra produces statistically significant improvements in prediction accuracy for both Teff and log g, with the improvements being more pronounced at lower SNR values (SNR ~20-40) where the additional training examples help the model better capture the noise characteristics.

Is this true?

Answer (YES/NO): NO